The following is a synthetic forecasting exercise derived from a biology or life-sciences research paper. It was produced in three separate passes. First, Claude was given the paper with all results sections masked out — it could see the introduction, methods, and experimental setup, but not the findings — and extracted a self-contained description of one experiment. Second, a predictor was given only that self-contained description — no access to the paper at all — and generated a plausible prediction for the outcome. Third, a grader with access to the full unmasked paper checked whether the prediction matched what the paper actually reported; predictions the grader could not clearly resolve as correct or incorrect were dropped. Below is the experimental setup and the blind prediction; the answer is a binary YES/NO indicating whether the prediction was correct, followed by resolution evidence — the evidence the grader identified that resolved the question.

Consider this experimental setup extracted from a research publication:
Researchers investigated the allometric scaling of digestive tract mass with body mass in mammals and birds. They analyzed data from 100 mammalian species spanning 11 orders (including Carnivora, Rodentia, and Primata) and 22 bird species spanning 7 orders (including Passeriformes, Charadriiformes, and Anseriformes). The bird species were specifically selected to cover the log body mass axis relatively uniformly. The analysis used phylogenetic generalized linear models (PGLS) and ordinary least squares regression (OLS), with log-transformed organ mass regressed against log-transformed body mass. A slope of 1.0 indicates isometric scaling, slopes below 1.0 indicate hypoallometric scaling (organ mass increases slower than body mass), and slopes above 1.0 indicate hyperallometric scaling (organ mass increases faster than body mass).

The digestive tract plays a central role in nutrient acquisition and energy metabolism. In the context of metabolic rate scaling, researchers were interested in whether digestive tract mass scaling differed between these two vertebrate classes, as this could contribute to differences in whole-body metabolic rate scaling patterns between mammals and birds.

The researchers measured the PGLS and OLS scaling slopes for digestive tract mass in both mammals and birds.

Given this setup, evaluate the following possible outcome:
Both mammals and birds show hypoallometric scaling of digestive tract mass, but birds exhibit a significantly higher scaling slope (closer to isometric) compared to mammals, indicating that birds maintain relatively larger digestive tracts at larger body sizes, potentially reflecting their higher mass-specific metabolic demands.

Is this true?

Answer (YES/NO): NO